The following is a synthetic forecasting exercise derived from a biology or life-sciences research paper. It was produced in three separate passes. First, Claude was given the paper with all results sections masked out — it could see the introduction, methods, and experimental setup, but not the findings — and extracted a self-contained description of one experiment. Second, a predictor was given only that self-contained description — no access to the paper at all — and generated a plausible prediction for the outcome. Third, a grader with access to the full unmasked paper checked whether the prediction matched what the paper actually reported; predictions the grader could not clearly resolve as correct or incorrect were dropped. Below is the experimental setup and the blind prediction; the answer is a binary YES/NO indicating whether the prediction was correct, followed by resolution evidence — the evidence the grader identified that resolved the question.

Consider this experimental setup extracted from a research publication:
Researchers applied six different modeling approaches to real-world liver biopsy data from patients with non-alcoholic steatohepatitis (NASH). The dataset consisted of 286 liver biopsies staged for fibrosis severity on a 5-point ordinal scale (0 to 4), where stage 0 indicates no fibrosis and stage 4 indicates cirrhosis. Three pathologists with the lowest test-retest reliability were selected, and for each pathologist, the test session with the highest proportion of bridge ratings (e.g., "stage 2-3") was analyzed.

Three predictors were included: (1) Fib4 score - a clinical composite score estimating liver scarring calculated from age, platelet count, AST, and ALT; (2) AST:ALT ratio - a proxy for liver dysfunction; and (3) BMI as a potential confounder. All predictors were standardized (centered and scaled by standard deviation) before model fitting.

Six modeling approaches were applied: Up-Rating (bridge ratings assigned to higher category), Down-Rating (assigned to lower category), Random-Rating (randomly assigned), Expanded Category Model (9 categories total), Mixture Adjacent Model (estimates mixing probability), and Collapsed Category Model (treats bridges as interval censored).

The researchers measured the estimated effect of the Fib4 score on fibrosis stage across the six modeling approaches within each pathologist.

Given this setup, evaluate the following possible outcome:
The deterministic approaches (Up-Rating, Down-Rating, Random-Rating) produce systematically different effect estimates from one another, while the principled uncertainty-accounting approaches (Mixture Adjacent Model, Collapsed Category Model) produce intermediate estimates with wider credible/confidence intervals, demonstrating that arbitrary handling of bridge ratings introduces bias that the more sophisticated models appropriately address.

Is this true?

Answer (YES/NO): NO